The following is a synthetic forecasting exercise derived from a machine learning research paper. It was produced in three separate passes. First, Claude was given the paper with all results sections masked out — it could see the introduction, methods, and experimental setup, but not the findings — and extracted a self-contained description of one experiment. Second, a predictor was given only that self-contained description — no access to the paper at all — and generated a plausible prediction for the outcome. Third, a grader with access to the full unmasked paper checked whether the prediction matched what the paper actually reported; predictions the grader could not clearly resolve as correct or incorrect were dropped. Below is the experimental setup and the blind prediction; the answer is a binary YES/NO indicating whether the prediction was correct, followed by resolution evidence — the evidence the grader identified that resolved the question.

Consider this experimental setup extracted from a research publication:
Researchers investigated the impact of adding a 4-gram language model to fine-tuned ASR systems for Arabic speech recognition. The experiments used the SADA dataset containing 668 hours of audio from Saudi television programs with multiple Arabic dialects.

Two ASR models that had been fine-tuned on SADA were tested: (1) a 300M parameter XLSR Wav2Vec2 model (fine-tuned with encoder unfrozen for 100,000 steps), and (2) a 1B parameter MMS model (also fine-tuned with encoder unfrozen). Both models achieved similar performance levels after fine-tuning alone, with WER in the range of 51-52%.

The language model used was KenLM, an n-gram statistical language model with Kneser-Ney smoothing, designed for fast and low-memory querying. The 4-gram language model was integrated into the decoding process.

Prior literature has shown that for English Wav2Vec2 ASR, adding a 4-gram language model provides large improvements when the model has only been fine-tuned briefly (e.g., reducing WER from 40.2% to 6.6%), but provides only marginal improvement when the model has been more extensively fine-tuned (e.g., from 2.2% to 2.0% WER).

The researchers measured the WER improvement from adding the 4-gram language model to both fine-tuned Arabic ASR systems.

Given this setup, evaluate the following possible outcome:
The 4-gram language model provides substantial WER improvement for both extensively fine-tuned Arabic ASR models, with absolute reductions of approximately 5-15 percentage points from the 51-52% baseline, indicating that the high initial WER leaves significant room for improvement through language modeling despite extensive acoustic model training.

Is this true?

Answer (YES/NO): YES